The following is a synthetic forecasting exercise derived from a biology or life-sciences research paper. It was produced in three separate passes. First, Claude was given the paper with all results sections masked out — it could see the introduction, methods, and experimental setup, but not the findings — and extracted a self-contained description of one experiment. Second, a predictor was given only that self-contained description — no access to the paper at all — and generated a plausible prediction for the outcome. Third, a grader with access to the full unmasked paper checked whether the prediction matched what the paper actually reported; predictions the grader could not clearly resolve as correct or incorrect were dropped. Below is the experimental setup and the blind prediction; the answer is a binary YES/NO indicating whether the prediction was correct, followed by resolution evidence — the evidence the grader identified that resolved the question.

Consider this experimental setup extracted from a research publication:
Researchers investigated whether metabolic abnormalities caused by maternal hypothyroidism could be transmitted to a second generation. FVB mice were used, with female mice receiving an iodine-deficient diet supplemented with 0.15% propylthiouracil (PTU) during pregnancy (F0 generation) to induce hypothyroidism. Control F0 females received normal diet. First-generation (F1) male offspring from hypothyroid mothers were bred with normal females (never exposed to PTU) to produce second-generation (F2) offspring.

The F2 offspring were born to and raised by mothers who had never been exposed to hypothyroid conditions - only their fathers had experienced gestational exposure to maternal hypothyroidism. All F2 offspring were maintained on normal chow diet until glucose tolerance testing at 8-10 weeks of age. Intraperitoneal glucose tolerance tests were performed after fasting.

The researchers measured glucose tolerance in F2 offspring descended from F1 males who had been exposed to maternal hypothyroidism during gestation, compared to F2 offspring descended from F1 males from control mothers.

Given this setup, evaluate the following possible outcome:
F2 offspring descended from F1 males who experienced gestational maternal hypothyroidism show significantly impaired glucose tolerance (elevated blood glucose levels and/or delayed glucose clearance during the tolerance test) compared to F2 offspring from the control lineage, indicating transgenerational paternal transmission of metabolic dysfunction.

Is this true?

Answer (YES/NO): NO